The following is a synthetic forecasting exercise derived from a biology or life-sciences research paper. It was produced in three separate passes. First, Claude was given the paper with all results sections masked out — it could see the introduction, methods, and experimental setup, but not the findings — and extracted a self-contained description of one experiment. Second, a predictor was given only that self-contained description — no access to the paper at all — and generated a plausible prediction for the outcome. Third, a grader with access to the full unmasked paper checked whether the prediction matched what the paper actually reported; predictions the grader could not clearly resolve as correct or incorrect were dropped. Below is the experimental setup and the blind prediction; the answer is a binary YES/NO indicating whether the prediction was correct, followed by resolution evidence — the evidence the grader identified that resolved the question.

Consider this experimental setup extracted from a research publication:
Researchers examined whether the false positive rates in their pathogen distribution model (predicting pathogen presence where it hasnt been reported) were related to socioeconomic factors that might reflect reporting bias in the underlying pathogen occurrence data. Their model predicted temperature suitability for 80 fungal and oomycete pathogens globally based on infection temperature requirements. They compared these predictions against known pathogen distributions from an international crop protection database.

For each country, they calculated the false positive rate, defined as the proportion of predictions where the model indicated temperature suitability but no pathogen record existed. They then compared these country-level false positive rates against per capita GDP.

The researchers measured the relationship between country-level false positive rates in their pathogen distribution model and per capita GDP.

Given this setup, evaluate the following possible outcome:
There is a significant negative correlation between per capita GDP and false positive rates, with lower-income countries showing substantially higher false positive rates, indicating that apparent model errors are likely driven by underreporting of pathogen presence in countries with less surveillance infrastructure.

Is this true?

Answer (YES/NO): YES